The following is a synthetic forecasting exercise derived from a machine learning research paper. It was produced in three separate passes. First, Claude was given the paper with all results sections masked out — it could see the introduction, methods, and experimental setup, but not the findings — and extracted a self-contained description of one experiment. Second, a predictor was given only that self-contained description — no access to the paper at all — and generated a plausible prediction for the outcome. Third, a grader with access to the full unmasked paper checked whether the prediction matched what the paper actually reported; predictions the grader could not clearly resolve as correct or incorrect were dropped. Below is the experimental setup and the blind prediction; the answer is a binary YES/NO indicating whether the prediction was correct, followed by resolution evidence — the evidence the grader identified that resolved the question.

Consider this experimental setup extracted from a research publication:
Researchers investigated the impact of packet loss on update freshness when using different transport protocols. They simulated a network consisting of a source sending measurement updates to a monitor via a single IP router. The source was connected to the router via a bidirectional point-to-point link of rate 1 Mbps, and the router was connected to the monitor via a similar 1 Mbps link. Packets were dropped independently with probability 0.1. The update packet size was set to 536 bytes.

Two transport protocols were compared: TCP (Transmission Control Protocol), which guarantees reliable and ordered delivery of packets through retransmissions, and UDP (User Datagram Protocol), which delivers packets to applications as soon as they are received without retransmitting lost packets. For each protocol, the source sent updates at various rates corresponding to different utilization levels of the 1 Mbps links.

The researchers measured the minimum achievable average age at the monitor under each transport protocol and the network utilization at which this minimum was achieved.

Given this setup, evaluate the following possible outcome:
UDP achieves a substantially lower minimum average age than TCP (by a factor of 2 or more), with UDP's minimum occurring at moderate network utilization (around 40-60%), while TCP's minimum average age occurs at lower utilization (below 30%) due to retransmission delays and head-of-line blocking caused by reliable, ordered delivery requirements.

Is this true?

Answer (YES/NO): NO